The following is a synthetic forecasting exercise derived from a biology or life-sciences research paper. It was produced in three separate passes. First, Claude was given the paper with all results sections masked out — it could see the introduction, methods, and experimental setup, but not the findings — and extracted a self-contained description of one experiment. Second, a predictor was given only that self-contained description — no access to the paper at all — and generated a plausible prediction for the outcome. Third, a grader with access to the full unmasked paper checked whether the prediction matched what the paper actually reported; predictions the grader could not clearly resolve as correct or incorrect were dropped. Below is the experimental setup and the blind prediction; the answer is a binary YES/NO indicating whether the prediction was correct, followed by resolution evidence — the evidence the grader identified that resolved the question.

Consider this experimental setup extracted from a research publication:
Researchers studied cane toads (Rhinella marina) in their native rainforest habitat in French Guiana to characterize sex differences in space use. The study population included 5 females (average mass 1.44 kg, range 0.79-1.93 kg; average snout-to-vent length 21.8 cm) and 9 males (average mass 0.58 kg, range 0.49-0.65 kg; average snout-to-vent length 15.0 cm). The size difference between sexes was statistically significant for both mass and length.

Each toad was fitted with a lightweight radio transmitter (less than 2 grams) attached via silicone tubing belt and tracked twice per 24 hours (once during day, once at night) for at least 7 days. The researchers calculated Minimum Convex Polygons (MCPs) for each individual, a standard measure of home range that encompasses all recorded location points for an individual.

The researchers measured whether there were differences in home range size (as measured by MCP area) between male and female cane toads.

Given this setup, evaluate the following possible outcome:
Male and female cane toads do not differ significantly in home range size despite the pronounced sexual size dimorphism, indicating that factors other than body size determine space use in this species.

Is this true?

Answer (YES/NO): YES